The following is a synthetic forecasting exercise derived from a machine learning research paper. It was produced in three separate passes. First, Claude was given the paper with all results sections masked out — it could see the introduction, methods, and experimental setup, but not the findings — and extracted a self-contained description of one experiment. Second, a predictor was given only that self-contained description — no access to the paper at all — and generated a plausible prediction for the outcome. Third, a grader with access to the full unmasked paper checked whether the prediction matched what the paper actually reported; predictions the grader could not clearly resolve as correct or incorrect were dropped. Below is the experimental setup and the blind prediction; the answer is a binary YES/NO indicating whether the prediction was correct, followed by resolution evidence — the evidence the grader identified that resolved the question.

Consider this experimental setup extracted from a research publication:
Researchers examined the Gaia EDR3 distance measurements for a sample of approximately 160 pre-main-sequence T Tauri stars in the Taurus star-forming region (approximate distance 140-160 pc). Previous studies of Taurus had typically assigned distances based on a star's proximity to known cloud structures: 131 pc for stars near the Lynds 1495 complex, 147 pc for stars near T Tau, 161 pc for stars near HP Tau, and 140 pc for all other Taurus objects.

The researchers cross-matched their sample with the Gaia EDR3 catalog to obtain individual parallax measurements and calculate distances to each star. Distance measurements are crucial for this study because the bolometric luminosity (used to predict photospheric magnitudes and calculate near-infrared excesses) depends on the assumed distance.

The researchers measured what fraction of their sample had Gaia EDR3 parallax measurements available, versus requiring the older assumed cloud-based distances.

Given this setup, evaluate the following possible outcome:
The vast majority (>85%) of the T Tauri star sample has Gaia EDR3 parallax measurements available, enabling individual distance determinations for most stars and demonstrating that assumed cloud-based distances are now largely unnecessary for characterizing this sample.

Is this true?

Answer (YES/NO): YES